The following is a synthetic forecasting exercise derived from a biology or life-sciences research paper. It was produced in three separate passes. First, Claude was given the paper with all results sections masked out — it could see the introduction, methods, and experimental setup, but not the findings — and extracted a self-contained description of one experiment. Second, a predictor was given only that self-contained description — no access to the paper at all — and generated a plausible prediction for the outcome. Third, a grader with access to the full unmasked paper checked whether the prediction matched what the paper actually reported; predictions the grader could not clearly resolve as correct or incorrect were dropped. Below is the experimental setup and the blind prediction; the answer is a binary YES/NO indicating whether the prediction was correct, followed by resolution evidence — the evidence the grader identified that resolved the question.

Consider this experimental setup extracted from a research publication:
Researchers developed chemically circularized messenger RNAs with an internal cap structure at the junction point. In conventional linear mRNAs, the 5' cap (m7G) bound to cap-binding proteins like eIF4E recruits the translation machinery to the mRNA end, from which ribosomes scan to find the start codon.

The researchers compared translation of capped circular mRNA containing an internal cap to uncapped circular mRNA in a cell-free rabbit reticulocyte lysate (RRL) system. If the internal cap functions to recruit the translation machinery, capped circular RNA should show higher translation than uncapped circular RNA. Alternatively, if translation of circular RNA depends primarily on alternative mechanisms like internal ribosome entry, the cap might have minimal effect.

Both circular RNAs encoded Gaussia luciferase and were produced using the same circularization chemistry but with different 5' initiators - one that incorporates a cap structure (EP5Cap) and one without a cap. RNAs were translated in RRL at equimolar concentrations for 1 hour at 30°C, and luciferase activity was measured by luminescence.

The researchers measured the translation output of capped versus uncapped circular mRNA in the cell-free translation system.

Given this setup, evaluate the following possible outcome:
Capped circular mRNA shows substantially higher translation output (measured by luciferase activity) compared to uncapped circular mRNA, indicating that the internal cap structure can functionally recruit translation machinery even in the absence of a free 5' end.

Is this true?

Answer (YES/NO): YES